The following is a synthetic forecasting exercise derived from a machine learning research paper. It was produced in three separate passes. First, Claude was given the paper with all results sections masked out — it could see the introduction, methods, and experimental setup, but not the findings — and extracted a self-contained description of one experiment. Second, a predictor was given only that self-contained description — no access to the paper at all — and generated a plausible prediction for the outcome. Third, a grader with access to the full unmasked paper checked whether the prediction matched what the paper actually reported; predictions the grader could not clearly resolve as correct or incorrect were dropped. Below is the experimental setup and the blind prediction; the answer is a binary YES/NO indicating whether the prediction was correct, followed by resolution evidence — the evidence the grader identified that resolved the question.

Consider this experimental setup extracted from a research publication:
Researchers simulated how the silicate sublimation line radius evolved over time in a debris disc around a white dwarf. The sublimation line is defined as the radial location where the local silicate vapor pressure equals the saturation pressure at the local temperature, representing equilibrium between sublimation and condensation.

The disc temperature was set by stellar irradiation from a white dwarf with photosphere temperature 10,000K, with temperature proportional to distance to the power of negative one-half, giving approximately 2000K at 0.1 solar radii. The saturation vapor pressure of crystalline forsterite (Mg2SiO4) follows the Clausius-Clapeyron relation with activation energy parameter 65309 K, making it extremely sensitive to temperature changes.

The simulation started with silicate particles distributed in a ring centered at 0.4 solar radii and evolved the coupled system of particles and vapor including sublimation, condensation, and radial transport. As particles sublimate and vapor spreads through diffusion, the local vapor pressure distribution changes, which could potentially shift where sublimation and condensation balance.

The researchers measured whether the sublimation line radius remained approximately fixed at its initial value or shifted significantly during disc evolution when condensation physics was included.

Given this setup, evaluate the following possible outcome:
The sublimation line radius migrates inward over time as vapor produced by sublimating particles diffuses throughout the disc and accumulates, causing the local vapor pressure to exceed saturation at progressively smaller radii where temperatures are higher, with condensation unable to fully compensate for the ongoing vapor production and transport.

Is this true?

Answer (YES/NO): NO